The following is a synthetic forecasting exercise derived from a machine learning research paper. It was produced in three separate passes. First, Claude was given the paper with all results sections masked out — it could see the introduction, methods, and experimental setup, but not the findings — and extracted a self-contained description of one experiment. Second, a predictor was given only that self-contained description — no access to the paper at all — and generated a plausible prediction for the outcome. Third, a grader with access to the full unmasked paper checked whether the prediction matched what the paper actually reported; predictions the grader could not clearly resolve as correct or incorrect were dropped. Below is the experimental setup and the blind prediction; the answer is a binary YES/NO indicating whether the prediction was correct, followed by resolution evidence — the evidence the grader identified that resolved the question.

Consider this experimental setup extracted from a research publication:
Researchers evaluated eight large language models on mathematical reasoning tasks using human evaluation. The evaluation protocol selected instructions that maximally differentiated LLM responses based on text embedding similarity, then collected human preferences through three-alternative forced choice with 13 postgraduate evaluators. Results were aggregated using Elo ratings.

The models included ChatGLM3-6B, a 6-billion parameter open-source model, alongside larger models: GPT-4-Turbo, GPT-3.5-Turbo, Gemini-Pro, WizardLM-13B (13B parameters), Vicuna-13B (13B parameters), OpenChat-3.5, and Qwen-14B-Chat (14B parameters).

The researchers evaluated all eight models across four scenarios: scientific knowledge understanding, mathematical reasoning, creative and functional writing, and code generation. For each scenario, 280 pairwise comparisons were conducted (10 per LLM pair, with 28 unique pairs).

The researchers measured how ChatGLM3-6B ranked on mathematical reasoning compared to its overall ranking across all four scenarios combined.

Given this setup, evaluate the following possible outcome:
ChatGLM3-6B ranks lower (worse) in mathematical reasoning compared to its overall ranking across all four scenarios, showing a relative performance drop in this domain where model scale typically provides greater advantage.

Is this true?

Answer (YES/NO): NO